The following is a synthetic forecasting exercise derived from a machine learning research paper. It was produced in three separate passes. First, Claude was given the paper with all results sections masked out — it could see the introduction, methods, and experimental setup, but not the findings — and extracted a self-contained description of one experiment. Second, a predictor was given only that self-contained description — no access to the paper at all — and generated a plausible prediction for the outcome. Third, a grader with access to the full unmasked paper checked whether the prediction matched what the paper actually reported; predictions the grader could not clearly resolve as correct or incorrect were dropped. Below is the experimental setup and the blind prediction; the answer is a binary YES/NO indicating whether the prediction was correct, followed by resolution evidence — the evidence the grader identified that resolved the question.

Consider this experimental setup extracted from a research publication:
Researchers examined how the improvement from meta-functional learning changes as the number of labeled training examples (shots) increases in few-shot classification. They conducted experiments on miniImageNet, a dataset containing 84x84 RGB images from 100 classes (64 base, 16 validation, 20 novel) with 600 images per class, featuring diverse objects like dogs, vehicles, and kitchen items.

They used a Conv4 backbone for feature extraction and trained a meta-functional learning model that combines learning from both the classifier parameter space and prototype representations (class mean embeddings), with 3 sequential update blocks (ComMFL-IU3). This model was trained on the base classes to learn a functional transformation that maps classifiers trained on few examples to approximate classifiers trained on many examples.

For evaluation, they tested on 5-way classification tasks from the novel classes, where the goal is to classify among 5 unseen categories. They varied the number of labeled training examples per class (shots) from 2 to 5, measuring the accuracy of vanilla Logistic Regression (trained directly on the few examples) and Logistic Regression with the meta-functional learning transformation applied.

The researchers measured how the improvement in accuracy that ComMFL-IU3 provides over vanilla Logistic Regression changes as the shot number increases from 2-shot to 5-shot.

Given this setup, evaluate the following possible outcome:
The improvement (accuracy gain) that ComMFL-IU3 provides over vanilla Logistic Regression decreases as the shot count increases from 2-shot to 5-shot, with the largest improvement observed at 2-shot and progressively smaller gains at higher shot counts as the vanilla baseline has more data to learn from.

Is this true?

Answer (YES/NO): YES